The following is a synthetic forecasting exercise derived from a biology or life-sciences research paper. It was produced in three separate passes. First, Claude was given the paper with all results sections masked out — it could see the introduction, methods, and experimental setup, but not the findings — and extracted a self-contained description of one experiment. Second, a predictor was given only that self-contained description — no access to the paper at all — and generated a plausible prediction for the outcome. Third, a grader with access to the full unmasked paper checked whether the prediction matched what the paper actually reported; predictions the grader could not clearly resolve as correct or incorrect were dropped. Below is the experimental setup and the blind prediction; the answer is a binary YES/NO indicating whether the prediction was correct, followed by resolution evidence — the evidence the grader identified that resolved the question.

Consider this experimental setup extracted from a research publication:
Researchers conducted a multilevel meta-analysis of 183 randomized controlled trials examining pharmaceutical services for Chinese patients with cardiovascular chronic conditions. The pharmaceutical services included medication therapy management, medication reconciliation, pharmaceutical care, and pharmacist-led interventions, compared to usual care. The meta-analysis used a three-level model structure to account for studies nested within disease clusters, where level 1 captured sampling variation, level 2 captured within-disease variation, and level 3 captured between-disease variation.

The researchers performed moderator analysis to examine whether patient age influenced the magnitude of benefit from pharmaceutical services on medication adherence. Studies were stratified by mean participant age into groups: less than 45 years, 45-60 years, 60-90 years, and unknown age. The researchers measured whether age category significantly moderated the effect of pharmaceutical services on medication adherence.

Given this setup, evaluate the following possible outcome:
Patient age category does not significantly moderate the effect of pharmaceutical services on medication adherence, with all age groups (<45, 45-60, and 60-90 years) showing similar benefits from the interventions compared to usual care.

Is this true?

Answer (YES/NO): NO